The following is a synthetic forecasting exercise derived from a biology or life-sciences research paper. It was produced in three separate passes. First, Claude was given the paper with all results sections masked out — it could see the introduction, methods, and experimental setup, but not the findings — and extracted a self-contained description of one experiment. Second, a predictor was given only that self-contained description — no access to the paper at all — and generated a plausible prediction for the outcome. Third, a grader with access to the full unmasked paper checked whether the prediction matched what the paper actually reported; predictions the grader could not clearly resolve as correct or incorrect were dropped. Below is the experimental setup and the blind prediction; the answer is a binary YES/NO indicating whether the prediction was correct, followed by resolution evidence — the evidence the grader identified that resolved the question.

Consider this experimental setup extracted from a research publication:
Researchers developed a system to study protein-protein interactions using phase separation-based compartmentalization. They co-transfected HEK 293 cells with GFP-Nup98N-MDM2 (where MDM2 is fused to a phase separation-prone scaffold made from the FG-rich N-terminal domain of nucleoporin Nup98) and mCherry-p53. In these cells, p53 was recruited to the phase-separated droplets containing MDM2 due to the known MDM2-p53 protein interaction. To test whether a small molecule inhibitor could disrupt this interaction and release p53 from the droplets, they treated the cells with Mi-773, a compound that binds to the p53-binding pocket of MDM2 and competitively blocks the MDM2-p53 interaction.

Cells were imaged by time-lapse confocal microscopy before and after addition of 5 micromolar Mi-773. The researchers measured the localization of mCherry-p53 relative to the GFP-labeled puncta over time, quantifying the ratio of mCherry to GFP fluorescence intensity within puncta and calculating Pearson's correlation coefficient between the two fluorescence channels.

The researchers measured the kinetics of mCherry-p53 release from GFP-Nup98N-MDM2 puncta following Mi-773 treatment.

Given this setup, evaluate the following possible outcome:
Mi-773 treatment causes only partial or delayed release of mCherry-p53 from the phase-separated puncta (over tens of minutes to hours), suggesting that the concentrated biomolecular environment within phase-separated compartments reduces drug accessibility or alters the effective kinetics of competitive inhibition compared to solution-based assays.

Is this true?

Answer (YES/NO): NO